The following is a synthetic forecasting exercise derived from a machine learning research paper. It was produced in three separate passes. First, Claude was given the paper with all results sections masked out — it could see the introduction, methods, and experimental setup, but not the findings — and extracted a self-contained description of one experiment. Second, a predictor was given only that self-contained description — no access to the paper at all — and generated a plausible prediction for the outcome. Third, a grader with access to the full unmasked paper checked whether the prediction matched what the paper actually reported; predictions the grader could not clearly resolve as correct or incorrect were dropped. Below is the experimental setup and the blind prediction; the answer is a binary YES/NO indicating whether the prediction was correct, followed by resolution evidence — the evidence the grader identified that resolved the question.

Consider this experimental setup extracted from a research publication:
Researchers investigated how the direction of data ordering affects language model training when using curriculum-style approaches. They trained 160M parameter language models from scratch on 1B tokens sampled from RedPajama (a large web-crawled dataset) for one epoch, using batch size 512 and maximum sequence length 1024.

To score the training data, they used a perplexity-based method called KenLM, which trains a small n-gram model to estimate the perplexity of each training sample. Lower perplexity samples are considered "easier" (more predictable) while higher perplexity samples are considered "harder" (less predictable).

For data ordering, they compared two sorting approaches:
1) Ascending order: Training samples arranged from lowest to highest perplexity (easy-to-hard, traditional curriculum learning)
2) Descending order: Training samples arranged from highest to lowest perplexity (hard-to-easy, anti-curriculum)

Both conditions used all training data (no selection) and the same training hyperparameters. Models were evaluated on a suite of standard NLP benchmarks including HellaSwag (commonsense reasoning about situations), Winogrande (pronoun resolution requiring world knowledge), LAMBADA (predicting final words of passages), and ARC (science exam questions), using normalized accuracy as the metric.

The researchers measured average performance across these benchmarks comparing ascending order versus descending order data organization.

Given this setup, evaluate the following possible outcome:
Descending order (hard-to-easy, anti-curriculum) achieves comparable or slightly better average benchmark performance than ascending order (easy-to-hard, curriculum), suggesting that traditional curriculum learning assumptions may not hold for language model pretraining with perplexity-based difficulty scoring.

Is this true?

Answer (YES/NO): NO